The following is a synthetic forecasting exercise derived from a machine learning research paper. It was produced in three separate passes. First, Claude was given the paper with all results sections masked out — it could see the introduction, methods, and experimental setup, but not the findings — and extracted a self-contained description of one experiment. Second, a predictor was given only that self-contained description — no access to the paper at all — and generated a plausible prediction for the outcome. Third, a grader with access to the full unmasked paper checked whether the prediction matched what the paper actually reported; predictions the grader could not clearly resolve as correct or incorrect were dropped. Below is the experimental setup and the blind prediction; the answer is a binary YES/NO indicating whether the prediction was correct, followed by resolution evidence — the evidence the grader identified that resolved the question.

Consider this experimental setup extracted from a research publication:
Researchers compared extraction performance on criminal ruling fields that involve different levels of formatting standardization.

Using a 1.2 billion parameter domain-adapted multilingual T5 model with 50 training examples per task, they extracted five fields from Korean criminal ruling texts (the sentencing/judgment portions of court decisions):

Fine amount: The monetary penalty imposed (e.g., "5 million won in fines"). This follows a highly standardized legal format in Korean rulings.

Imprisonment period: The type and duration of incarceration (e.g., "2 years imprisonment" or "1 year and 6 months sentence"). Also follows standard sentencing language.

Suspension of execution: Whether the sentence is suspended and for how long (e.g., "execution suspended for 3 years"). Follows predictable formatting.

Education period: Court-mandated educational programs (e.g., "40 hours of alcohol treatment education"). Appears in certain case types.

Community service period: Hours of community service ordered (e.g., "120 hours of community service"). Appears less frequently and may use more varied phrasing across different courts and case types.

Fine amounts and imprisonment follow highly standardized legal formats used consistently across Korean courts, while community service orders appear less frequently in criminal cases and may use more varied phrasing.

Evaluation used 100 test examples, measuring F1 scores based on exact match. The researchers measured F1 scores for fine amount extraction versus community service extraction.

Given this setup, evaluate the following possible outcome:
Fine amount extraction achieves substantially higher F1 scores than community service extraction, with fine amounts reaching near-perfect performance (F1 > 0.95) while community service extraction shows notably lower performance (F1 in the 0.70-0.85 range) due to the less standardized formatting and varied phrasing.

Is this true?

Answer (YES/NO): NO